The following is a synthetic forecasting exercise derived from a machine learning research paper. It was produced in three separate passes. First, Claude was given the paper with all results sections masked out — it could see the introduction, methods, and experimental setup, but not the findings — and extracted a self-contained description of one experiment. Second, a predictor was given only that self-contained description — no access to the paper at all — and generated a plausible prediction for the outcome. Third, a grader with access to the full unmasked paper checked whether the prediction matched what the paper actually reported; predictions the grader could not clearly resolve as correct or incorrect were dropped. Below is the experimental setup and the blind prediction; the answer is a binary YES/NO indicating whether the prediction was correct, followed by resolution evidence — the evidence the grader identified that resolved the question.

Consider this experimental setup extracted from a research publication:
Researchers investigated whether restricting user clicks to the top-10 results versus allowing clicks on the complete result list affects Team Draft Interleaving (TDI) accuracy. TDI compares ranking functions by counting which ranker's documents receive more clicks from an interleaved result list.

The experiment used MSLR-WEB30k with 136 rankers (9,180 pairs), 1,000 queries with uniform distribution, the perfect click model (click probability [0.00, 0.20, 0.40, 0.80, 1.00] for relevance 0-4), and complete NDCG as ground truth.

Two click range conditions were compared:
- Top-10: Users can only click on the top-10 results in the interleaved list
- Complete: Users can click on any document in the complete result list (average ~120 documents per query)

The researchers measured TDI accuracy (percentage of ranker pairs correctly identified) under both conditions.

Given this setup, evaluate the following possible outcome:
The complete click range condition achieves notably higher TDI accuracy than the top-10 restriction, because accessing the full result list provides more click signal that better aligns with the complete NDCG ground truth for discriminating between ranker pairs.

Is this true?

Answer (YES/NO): NO